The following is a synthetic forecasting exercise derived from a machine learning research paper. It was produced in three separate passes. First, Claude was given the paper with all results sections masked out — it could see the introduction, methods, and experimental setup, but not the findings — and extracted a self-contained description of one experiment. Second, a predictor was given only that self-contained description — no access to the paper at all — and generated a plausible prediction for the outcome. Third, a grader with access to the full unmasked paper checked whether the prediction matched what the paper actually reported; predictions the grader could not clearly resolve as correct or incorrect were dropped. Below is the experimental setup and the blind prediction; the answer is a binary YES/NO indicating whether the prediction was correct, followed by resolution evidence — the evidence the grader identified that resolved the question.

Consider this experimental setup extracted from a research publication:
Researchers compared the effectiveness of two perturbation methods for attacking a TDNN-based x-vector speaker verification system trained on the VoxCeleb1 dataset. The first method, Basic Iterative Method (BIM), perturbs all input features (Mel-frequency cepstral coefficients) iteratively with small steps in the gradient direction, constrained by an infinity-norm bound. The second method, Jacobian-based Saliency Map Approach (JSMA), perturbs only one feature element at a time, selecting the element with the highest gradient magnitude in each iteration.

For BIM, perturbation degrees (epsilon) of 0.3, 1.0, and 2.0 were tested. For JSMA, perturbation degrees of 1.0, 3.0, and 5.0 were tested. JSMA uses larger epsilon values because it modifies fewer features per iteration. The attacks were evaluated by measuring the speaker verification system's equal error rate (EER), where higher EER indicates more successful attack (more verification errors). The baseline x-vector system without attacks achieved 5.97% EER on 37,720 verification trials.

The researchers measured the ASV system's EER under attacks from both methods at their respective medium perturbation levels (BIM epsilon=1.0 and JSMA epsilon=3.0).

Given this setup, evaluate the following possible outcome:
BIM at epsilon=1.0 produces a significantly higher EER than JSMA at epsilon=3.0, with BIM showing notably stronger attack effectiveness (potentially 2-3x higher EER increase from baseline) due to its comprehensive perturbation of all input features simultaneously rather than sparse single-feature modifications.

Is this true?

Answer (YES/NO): YES